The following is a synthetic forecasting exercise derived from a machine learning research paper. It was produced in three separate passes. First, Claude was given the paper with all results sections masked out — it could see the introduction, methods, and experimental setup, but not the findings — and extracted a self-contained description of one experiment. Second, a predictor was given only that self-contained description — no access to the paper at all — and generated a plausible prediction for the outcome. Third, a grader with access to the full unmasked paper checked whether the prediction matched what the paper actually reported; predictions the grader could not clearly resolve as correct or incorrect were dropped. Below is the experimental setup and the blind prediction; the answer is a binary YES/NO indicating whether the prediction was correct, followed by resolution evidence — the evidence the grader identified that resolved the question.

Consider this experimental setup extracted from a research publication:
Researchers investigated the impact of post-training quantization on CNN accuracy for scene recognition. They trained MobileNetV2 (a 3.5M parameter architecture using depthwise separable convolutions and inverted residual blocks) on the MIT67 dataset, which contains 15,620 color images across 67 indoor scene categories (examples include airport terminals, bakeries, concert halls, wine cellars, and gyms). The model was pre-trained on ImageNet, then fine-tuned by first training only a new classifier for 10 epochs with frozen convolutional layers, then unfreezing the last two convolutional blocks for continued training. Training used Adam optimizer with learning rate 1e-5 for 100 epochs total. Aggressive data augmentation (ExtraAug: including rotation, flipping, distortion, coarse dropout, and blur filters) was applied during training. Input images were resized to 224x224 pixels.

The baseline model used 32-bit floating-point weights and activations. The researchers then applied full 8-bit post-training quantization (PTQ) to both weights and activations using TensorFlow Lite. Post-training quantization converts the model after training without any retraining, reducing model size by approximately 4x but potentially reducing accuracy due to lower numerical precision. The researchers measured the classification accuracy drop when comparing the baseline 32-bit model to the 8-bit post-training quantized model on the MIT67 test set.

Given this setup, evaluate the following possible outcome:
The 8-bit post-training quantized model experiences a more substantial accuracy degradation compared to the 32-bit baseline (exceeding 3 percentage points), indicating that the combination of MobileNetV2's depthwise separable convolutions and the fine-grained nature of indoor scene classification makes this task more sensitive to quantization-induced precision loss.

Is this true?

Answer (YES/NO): NO